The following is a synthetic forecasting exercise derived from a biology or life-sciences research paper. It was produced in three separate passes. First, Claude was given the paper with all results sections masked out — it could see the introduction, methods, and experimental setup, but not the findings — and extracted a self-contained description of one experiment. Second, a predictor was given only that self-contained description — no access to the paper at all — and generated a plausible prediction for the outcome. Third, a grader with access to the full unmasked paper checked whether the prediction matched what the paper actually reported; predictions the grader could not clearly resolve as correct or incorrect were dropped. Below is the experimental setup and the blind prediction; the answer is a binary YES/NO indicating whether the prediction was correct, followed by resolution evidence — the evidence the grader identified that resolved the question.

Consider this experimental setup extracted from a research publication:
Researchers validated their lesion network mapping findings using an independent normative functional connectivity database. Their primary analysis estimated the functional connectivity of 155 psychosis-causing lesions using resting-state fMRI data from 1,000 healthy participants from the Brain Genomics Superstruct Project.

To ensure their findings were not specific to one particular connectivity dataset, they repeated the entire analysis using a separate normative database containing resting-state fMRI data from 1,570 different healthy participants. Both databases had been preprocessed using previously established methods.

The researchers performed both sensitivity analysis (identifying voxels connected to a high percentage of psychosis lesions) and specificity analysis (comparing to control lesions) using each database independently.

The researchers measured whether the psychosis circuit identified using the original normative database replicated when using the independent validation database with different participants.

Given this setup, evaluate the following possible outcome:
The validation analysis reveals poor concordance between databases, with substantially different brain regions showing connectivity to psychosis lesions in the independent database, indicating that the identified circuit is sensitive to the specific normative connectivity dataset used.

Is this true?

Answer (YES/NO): NO